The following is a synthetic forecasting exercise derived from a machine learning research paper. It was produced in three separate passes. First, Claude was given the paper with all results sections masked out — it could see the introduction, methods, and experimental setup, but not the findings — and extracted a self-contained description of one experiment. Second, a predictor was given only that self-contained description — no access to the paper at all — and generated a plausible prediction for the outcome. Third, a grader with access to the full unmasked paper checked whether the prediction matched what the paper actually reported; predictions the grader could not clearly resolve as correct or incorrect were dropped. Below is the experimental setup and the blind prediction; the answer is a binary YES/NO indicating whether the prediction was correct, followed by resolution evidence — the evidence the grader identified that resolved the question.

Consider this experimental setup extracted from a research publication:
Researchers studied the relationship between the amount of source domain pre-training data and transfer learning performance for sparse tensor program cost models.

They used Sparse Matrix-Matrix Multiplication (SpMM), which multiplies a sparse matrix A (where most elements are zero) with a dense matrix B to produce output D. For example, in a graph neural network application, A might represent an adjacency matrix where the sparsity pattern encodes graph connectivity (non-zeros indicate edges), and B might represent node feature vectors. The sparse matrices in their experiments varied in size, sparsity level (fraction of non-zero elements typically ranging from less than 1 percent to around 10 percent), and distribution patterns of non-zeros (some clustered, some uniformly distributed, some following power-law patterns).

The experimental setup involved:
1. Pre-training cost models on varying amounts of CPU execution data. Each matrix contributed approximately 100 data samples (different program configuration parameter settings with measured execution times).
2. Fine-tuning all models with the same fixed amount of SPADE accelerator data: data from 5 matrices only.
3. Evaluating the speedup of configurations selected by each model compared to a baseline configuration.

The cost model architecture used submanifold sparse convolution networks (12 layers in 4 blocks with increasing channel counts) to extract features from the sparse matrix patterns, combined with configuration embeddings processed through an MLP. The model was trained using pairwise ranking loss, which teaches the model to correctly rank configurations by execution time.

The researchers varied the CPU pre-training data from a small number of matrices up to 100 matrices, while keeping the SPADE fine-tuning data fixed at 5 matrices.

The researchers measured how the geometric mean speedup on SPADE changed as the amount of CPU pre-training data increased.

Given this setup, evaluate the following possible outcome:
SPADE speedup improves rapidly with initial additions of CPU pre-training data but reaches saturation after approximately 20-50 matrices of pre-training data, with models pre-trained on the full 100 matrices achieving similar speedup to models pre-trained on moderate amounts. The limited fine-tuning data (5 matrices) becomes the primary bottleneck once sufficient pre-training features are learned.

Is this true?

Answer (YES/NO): NO